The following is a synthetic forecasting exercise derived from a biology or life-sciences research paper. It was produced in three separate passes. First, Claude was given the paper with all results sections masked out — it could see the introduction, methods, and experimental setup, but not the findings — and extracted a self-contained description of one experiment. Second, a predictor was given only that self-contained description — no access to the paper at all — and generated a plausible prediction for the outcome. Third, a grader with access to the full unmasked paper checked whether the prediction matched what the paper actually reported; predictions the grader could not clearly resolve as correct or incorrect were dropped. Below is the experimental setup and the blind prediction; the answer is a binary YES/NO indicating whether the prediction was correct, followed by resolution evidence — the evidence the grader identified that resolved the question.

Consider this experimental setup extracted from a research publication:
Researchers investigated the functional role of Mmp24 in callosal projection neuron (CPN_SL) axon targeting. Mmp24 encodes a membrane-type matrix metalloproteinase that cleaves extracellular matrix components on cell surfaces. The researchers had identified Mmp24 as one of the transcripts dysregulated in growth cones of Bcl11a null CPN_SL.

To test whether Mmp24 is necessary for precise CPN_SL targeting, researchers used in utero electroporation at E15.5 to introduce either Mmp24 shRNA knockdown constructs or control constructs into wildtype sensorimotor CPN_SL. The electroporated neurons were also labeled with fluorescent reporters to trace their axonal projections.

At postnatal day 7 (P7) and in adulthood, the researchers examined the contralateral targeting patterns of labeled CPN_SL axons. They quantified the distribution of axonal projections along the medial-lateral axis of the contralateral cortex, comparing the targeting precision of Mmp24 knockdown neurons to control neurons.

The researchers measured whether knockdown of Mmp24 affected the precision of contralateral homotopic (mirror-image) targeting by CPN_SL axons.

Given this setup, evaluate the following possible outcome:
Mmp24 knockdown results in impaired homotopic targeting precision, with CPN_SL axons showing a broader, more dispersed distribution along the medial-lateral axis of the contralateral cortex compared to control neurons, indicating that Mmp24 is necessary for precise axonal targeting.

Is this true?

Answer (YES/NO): YES